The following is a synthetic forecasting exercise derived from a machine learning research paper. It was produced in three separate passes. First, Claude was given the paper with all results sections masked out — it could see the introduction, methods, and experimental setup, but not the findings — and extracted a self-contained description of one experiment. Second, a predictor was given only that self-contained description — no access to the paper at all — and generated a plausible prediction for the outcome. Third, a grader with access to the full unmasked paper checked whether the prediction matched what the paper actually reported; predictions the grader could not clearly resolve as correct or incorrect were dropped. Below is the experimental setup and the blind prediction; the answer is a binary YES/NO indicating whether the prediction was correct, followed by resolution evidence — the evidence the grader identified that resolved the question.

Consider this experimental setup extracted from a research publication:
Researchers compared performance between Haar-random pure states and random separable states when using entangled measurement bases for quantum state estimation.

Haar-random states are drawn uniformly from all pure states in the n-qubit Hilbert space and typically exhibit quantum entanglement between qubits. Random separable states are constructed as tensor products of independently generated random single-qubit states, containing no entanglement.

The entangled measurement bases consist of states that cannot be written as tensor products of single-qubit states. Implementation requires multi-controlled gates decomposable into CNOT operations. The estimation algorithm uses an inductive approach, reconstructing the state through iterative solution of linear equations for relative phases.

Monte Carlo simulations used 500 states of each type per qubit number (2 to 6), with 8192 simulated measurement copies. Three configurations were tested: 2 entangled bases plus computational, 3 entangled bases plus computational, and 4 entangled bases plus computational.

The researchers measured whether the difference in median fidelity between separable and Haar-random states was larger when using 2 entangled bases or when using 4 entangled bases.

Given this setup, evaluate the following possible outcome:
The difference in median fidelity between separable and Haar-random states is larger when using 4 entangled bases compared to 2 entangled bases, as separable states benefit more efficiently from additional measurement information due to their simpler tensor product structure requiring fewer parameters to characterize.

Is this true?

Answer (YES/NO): NO